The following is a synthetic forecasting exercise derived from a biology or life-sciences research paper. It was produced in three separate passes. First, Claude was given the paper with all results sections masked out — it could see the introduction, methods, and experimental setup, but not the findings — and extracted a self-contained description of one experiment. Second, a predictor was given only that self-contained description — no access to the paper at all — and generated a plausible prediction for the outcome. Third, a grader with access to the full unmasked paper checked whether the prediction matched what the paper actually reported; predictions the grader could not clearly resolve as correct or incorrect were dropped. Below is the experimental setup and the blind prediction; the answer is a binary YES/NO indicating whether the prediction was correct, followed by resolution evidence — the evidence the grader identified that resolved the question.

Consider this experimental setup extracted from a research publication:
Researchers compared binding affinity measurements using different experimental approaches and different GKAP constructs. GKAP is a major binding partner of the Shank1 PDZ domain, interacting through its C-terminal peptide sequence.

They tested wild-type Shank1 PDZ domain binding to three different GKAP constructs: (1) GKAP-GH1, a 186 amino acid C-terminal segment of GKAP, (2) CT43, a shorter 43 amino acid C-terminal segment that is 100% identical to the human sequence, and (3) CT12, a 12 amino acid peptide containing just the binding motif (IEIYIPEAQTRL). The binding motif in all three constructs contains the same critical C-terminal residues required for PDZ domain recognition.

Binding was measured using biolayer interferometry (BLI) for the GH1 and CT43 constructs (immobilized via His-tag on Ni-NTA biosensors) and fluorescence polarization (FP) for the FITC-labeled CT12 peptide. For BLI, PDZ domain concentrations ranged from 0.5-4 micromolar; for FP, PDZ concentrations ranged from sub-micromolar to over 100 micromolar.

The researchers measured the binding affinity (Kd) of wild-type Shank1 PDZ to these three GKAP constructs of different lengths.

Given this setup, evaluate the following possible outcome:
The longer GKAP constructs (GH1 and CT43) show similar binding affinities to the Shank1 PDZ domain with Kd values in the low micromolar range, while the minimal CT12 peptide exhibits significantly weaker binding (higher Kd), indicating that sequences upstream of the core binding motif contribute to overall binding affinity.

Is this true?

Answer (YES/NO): NO